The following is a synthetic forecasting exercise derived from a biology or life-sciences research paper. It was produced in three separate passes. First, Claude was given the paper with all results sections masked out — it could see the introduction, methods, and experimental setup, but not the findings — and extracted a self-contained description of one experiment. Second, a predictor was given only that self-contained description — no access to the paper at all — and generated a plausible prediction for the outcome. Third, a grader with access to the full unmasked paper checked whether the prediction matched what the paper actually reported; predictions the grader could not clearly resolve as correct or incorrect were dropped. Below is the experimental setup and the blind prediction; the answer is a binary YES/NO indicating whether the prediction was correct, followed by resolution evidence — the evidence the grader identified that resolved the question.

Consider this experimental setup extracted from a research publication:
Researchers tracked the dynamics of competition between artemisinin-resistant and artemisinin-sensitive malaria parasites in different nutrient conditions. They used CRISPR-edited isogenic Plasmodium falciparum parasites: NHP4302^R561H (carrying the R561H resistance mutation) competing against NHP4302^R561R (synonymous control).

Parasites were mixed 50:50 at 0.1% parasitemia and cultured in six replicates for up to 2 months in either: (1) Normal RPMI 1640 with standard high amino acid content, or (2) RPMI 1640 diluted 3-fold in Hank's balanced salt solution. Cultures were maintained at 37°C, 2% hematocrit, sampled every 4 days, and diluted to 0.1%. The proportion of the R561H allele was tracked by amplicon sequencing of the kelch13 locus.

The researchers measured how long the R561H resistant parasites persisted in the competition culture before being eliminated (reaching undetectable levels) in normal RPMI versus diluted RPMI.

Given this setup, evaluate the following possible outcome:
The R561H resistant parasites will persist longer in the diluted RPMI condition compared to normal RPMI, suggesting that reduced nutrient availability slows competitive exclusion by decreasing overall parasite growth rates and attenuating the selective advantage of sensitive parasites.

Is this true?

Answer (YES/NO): NO